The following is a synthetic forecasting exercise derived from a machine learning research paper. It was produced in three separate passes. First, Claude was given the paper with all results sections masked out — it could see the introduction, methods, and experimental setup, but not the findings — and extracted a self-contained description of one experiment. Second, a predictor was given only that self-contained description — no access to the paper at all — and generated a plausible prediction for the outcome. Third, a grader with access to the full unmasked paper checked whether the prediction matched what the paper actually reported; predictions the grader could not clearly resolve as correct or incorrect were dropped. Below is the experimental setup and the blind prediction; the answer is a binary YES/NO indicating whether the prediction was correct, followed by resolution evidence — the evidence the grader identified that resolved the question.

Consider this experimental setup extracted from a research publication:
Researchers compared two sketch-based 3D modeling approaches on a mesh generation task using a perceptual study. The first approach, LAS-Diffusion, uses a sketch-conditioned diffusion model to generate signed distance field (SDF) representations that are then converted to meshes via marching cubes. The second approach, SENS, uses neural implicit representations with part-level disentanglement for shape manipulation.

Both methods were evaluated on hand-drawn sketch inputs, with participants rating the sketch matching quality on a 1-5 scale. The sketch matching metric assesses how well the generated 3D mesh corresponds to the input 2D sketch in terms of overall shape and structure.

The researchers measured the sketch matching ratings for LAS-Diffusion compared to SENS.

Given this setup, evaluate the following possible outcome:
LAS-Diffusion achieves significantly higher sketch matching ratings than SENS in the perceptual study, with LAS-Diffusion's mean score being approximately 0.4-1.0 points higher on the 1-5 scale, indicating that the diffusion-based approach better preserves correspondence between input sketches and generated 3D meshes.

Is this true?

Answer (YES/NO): NO